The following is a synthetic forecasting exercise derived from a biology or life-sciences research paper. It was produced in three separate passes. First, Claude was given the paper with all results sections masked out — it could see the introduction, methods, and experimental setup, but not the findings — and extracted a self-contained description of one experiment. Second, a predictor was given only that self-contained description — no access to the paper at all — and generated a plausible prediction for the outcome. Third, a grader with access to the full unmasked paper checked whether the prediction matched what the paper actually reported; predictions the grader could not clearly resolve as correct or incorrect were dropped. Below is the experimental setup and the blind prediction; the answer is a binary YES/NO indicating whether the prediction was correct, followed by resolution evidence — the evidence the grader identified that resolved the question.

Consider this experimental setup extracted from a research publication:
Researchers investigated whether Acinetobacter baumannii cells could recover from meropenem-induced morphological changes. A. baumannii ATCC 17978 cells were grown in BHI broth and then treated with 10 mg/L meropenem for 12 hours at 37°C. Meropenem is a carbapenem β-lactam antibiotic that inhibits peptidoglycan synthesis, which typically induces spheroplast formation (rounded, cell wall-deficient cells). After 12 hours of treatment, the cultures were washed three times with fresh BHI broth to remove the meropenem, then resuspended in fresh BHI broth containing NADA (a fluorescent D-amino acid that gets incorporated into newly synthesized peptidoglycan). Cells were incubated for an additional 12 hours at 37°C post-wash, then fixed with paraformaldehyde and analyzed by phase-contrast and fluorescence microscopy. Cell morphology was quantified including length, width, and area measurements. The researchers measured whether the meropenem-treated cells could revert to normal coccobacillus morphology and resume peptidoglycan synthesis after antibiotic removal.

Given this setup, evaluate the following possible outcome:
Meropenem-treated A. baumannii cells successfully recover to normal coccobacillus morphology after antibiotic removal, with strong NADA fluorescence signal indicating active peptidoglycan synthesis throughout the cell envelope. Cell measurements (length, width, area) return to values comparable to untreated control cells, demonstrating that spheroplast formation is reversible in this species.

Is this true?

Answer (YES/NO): YES